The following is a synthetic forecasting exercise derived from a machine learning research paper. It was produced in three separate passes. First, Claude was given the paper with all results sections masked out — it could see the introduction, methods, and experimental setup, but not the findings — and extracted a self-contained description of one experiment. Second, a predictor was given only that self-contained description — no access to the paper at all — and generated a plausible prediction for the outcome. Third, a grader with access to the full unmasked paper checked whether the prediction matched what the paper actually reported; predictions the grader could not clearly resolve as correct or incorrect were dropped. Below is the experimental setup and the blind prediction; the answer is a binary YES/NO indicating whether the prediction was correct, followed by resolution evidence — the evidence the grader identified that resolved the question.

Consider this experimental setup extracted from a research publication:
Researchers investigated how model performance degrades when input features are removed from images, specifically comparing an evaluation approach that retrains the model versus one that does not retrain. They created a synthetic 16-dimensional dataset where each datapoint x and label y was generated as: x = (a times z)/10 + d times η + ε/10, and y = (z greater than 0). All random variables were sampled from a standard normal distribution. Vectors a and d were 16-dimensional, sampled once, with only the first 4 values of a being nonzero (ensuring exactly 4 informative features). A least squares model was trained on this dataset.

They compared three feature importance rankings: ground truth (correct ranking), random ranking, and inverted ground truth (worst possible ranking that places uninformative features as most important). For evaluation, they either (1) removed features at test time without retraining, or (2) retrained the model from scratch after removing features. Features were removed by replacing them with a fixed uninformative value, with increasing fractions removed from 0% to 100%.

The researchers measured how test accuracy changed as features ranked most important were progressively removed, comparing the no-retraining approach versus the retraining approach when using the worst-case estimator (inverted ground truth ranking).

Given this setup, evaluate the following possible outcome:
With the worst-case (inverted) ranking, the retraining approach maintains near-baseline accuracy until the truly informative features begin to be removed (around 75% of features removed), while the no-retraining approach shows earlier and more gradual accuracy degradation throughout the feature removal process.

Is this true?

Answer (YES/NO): NO